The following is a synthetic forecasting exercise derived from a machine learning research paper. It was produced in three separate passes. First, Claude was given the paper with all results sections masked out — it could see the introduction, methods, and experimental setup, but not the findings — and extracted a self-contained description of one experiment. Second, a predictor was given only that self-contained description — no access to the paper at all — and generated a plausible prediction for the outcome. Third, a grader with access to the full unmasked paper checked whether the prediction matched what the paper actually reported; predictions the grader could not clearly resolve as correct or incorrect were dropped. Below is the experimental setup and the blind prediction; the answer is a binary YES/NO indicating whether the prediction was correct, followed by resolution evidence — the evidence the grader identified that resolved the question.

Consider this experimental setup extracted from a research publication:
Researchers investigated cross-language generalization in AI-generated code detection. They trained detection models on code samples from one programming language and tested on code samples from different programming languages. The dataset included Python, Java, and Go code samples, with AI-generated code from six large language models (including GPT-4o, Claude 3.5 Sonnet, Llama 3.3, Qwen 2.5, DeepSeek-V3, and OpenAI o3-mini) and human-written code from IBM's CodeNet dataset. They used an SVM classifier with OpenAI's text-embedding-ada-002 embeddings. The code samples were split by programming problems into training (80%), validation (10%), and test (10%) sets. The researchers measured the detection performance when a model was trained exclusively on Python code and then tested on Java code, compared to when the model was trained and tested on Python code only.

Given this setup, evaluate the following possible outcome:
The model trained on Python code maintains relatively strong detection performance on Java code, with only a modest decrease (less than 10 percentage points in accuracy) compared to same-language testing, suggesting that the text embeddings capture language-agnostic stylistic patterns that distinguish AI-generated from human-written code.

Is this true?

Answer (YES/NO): NO